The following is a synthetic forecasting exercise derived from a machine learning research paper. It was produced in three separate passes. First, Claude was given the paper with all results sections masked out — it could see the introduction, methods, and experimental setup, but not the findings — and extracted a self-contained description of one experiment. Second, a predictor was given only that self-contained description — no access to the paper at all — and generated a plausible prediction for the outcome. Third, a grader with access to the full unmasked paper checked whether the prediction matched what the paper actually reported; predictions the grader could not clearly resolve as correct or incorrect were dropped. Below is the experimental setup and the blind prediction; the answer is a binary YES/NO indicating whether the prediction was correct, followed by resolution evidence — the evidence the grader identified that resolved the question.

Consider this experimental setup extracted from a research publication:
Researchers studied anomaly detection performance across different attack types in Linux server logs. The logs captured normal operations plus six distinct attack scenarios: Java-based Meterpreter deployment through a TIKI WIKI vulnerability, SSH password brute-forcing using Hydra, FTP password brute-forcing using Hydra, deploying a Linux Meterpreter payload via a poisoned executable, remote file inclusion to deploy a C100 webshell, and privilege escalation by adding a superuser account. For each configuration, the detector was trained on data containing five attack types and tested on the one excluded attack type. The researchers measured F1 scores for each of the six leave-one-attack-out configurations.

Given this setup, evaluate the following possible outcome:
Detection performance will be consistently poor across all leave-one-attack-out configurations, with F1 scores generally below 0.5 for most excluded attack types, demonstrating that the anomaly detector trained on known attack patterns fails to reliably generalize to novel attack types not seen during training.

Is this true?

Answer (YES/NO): NO